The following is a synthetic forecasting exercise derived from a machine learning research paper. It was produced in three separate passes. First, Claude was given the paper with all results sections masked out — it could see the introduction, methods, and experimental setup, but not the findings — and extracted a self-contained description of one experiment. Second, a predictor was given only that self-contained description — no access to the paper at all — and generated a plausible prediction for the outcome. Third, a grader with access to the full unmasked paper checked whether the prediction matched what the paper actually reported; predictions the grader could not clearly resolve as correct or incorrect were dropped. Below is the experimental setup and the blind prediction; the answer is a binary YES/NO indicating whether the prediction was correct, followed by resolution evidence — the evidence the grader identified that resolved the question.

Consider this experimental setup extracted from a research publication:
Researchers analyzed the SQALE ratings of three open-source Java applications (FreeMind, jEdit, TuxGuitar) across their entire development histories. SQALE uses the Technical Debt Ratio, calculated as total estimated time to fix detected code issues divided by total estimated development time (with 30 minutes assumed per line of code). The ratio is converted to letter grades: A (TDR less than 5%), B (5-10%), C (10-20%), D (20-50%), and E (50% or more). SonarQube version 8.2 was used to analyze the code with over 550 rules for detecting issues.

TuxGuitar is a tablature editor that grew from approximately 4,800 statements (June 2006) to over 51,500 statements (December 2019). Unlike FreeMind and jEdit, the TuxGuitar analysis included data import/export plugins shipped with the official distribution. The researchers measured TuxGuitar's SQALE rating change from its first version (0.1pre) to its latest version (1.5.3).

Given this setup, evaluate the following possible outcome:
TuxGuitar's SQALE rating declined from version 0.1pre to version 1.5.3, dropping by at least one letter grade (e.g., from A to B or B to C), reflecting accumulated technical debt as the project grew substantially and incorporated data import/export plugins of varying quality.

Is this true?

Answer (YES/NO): NO